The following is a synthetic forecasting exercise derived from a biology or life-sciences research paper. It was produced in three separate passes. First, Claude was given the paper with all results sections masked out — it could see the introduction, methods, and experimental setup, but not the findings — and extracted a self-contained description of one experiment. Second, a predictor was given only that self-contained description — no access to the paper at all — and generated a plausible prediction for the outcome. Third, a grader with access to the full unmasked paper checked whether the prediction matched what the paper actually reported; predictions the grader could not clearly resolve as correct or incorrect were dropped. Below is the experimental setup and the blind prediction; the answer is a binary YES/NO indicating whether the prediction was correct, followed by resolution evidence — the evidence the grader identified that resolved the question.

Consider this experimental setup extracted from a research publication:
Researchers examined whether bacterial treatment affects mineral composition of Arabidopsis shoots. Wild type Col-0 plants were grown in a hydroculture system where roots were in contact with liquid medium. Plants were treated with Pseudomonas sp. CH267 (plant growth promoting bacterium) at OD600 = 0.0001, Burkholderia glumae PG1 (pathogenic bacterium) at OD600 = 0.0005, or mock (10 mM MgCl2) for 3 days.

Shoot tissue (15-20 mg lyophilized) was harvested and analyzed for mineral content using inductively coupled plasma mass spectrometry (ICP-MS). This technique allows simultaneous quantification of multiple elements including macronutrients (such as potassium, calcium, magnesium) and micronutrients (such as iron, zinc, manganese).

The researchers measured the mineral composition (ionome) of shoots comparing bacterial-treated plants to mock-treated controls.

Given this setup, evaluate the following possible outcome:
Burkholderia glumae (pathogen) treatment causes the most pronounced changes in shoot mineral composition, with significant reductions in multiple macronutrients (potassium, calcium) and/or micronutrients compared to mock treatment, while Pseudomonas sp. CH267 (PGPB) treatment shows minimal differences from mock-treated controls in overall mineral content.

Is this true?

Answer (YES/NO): NO